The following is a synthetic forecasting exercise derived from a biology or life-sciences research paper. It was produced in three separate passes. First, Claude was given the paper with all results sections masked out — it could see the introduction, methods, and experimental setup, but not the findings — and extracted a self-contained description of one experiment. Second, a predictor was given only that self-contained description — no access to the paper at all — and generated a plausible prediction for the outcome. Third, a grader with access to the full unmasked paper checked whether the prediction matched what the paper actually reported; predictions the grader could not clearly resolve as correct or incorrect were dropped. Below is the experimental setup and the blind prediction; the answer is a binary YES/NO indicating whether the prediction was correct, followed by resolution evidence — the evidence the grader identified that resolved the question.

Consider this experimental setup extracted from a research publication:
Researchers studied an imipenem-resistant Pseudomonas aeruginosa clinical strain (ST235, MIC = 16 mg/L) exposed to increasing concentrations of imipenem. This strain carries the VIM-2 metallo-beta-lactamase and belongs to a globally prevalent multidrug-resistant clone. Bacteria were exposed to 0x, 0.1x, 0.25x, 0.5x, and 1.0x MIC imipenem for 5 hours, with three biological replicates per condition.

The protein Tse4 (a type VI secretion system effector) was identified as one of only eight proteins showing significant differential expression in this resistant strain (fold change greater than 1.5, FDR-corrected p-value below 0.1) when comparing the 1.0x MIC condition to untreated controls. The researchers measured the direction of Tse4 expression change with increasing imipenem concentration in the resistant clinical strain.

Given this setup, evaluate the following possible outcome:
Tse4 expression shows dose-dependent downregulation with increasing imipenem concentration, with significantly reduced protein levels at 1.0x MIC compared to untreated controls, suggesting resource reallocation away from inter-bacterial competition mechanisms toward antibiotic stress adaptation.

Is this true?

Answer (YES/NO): YES